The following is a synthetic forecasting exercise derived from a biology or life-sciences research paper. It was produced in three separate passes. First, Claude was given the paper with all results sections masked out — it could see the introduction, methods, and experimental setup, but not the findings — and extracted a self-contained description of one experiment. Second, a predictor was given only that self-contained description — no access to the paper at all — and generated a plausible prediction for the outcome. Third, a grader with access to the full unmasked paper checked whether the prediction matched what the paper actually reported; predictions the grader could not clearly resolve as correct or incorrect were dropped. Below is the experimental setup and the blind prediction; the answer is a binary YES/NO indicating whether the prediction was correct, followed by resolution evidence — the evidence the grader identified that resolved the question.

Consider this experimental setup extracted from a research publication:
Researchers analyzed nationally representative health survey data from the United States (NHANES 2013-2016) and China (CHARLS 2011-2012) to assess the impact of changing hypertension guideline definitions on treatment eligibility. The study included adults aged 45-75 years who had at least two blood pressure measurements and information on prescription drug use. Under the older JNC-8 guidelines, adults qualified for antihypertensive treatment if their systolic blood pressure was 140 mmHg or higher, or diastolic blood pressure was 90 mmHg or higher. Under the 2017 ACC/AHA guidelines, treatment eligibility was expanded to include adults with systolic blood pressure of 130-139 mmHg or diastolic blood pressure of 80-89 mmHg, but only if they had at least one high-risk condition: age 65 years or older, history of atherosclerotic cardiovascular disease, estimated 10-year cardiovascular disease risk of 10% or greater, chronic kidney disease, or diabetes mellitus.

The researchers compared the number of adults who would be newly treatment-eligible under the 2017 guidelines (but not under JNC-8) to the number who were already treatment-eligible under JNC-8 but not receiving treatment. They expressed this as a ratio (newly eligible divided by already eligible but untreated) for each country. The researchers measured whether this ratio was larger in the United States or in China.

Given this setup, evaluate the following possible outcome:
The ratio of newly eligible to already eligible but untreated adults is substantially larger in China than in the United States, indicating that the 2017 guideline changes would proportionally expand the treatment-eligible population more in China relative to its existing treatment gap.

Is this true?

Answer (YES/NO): NO